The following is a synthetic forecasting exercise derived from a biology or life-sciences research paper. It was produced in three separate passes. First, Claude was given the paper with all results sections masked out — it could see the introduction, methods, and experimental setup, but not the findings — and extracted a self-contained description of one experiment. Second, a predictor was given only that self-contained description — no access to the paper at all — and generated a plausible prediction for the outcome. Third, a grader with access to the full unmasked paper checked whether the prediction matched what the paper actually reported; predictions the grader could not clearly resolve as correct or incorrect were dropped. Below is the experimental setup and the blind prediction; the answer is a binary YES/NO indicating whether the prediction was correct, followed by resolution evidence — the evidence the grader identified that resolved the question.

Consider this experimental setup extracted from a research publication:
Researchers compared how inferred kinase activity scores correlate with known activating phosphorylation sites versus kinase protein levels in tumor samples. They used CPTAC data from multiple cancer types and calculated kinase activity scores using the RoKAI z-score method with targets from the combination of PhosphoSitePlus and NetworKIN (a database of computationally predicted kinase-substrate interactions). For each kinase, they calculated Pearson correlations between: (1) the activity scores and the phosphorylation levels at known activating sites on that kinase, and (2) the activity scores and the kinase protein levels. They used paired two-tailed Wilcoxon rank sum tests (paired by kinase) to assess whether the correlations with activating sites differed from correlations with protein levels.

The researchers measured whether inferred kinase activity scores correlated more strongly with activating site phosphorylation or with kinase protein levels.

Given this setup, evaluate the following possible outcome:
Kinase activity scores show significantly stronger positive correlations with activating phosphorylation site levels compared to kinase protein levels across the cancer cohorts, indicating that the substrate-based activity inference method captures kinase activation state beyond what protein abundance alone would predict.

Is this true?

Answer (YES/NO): YES